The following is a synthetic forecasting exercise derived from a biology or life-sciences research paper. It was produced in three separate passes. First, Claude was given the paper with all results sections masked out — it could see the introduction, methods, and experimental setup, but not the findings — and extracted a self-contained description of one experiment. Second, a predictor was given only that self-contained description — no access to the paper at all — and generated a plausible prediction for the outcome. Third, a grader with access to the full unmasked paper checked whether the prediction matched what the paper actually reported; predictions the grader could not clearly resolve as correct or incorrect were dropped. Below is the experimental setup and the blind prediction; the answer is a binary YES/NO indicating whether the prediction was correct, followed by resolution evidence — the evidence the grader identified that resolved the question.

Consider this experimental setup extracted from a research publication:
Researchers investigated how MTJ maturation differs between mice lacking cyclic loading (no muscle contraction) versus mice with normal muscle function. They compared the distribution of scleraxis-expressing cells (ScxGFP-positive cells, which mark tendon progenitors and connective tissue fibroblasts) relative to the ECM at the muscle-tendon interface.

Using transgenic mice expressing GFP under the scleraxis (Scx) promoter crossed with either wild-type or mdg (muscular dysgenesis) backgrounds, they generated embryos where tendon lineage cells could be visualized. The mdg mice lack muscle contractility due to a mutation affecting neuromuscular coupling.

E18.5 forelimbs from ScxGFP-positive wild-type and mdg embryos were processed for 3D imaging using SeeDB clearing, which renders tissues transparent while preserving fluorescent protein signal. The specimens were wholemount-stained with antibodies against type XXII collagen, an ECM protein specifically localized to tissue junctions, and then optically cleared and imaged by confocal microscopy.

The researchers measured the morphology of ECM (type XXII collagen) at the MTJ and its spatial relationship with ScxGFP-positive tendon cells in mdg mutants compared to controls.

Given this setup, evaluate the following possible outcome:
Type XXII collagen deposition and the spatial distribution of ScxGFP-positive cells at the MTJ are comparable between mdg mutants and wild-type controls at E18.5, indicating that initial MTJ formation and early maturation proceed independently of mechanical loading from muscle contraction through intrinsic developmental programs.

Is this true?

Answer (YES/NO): NO